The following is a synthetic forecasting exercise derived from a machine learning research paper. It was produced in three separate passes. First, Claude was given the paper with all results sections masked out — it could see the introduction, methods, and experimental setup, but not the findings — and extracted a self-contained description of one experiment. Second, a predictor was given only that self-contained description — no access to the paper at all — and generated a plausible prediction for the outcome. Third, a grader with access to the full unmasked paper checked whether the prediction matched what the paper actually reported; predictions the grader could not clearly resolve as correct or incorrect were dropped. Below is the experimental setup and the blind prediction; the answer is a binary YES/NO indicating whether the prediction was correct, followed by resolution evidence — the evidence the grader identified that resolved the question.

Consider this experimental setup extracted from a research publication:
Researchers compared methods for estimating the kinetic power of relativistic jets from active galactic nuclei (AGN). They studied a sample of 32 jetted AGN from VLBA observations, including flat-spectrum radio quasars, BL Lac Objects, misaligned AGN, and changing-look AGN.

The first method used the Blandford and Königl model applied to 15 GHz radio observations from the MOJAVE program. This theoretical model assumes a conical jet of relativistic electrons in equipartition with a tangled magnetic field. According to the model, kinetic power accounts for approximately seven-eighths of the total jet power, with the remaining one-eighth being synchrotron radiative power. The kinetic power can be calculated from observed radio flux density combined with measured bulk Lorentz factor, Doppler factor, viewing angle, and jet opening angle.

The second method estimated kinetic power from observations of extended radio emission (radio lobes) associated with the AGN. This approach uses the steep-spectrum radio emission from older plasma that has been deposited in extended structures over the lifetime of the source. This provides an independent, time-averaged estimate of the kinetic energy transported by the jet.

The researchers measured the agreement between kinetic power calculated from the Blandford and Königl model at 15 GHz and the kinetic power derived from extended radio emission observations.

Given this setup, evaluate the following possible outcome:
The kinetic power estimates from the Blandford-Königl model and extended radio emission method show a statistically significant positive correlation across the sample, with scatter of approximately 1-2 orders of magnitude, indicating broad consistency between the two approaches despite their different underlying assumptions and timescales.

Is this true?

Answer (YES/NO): NO